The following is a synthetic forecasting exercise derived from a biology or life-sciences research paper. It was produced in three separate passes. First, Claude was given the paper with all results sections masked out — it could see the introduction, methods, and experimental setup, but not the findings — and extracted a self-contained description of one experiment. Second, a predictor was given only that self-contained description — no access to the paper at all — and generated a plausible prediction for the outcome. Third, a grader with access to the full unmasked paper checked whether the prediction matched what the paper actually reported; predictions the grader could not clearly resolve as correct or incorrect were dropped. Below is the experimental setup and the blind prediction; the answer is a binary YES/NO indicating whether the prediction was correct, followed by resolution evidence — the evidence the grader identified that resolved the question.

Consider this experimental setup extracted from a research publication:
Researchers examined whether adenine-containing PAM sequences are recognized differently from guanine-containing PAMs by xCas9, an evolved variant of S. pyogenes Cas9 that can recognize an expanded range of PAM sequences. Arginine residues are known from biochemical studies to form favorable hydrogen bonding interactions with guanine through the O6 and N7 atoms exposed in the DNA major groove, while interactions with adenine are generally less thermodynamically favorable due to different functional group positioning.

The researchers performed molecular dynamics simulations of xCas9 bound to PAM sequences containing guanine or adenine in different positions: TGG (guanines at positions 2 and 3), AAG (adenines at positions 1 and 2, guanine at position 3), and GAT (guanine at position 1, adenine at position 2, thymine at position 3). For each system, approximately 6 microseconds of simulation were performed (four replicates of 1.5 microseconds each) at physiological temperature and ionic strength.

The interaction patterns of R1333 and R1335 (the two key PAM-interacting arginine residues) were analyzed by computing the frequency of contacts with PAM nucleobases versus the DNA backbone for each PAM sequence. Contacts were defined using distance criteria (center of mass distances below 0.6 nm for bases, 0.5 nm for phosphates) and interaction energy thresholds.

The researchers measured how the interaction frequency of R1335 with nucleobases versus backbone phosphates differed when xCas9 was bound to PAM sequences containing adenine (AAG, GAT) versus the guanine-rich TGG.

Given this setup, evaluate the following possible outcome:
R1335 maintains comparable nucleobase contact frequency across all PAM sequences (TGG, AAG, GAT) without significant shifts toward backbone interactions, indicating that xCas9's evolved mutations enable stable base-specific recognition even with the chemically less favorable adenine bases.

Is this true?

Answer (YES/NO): NO